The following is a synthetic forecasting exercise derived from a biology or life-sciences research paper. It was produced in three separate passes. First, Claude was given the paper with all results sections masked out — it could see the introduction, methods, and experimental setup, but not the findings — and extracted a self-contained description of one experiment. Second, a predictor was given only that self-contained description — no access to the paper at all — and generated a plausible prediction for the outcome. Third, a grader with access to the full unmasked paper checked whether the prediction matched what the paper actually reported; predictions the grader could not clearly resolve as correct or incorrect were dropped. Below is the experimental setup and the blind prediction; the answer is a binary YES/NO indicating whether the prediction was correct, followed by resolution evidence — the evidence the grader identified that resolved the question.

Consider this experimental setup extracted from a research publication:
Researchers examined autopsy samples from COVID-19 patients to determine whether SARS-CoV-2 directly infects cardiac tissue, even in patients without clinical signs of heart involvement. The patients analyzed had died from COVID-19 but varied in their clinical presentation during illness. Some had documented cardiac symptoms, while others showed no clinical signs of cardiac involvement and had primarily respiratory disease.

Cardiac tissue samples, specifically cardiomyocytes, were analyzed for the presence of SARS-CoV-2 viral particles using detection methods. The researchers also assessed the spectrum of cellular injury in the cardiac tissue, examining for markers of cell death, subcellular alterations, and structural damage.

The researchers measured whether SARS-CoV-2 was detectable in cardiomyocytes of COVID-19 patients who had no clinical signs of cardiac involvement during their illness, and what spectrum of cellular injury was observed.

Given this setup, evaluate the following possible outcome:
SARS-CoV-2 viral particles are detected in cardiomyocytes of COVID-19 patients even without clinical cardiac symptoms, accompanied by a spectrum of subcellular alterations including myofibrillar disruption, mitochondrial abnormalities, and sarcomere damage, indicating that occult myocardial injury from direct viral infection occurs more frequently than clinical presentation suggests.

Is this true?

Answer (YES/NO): NO